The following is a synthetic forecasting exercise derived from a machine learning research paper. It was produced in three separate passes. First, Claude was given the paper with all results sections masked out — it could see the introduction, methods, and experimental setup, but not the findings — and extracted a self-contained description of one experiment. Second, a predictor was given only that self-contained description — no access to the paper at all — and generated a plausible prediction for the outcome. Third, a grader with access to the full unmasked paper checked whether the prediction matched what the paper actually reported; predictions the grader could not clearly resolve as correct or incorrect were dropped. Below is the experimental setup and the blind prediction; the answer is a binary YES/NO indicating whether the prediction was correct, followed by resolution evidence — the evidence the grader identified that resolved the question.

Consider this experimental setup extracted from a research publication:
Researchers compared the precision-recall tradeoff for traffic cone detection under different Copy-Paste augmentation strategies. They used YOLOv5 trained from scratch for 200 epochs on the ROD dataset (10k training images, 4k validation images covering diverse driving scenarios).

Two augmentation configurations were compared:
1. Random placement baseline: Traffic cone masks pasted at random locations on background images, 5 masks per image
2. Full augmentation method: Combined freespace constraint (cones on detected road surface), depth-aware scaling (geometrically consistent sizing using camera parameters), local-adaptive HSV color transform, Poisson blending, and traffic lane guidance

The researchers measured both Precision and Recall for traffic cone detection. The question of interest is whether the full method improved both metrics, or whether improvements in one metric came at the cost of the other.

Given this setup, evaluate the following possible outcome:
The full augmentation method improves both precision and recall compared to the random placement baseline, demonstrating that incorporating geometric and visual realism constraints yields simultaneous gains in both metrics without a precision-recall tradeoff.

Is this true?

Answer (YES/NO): NO